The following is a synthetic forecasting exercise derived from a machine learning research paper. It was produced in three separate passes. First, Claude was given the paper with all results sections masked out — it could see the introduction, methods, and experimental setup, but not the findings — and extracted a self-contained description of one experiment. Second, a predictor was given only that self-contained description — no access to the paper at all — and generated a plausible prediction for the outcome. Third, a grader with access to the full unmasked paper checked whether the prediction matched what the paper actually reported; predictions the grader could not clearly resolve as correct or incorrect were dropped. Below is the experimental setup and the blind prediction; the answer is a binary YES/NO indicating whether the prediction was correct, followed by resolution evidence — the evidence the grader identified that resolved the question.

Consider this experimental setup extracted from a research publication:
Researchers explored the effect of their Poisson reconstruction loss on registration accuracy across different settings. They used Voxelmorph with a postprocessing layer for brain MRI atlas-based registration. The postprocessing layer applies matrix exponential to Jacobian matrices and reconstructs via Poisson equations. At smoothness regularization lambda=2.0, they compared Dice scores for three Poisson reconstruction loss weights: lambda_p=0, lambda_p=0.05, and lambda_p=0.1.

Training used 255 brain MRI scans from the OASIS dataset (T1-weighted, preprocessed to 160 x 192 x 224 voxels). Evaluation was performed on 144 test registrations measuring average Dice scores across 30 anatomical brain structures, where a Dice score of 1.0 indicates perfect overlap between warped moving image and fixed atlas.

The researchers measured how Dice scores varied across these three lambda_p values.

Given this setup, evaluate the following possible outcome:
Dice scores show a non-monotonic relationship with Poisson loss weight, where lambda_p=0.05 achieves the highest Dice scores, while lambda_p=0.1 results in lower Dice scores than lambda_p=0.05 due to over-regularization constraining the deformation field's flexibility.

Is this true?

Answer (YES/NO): YES